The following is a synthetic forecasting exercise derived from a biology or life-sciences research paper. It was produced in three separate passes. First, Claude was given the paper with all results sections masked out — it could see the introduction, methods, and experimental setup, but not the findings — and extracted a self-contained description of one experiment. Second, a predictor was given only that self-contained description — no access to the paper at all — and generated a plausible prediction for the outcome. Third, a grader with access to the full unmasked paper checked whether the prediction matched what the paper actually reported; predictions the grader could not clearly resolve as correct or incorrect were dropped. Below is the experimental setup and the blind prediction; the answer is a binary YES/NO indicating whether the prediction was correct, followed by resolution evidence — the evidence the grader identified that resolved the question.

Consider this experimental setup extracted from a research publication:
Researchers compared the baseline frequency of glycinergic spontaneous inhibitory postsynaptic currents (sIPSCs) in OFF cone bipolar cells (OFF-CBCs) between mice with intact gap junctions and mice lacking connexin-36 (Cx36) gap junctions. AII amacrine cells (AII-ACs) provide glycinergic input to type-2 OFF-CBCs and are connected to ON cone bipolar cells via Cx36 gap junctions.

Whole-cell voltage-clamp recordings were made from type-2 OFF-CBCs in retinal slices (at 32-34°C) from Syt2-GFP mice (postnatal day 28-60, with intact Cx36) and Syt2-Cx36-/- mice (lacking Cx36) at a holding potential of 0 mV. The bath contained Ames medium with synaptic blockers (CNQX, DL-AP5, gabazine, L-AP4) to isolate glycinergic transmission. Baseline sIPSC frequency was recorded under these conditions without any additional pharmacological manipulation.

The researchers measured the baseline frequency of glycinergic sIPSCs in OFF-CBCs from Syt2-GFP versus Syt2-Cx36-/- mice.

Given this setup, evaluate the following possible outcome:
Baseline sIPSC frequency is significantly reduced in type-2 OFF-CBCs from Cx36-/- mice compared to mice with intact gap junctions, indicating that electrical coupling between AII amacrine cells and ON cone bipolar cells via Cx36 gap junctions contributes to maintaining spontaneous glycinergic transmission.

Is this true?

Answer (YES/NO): YES